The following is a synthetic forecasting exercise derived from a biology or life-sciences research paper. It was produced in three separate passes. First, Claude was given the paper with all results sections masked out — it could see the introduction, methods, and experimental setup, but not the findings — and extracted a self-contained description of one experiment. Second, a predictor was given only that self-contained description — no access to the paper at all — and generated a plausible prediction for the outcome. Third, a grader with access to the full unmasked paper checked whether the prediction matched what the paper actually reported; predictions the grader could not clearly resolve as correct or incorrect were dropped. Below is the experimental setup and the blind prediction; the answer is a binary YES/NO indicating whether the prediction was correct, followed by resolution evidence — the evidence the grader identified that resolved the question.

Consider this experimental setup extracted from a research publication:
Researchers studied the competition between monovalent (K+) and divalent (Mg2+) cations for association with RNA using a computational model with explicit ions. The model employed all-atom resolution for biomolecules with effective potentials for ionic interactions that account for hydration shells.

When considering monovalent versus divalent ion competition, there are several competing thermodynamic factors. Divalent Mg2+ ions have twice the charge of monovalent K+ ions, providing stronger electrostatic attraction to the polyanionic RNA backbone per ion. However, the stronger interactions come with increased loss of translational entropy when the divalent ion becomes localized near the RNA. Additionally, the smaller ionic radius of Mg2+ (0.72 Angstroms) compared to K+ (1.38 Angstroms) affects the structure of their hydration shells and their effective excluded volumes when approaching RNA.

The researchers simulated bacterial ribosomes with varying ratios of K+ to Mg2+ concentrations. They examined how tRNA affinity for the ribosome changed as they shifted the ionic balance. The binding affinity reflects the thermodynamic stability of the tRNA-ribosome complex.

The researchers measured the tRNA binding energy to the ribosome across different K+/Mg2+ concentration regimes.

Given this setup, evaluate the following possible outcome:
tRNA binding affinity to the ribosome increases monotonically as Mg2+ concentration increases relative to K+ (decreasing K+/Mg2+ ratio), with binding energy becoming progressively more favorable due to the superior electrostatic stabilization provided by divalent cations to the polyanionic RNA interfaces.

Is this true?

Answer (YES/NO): YES